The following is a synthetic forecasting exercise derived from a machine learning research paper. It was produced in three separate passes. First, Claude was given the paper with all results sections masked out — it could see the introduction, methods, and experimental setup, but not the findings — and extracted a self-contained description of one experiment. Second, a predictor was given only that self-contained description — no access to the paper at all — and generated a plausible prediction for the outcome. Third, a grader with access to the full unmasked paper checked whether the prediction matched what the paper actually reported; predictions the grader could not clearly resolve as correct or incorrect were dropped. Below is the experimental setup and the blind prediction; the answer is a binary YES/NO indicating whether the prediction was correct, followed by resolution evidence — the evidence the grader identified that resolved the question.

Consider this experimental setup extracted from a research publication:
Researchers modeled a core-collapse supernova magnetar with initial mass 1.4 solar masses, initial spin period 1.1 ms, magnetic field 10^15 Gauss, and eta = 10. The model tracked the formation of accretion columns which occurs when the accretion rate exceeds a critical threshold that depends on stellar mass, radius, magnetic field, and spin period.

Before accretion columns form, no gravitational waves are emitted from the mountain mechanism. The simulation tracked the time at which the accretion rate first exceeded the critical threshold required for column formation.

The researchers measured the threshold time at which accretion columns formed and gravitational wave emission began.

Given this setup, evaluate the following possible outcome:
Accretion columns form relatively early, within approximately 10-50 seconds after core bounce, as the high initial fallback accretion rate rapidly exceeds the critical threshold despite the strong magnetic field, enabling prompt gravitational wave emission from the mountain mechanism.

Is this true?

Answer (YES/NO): NO